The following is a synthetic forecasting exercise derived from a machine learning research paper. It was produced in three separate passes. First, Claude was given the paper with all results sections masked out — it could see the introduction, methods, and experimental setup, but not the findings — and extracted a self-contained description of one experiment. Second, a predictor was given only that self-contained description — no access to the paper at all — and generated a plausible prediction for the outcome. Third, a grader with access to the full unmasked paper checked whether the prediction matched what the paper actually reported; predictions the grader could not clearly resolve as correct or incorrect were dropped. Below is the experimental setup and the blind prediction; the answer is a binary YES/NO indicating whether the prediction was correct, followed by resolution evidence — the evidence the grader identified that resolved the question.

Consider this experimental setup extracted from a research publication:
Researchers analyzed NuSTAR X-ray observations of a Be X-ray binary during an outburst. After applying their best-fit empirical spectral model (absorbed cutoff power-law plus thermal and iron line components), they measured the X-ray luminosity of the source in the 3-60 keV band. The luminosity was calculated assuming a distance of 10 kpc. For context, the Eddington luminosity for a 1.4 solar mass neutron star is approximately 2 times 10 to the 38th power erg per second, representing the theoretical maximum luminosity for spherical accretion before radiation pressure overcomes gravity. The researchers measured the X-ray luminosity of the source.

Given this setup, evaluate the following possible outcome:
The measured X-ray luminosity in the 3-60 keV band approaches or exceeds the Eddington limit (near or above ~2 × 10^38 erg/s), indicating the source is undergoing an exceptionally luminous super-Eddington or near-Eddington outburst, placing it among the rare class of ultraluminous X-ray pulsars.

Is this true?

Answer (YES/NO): NO